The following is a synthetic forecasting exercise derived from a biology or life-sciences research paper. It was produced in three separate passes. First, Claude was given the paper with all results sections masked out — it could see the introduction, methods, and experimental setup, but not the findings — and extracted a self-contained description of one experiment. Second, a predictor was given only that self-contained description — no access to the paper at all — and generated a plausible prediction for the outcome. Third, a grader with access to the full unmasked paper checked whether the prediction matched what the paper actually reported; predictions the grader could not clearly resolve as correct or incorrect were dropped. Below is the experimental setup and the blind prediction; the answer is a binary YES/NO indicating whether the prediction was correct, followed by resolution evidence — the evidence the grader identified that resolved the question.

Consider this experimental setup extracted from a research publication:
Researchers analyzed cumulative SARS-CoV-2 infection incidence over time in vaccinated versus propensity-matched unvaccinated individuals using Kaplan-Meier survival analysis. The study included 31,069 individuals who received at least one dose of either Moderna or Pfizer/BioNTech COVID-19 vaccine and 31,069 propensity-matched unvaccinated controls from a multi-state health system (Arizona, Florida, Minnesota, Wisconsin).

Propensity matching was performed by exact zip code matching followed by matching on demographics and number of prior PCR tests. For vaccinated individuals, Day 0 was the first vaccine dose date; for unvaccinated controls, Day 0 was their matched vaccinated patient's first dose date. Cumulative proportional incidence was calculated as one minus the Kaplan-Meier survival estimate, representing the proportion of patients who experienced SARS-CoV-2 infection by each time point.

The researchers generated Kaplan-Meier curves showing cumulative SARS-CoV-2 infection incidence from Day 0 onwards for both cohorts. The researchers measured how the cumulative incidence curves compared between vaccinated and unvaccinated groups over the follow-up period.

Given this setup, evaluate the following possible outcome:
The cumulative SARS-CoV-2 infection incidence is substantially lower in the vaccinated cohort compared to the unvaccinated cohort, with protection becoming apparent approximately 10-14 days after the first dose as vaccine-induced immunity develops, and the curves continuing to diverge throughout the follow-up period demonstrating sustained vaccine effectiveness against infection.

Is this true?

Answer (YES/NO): NO